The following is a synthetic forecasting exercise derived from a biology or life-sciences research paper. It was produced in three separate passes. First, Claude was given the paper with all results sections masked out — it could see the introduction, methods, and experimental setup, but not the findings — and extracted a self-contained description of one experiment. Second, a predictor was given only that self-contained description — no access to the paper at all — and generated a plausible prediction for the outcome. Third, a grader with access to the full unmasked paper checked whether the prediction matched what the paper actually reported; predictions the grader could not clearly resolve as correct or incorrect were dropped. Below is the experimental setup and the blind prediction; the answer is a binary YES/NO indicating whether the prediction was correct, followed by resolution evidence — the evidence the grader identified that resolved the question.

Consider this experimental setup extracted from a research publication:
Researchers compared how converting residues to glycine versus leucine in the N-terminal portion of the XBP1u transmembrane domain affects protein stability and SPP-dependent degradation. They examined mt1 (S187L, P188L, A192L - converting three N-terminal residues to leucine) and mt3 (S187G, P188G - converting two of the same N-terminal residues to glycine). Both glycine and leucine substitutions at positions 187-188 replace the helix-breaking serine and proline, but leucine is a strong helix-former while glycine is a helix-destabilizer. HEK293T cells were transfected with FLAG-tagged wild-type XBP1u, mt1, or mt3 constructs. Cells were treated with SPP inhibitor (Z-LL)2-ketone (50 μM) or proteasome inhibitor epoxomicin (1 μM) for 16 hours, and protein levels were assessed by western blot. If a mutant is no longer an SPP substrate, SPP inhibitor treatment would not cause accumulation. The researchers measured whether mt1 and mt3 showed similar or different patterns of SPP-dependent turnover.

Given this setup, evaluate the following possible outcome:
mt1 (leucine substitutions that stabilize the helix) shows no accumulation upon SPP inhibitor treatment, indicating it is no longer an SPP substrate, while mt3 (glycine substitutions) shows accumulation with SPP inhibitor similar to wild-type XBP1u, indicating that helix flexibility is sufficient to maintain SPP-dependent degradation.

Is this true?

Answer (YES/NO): YES